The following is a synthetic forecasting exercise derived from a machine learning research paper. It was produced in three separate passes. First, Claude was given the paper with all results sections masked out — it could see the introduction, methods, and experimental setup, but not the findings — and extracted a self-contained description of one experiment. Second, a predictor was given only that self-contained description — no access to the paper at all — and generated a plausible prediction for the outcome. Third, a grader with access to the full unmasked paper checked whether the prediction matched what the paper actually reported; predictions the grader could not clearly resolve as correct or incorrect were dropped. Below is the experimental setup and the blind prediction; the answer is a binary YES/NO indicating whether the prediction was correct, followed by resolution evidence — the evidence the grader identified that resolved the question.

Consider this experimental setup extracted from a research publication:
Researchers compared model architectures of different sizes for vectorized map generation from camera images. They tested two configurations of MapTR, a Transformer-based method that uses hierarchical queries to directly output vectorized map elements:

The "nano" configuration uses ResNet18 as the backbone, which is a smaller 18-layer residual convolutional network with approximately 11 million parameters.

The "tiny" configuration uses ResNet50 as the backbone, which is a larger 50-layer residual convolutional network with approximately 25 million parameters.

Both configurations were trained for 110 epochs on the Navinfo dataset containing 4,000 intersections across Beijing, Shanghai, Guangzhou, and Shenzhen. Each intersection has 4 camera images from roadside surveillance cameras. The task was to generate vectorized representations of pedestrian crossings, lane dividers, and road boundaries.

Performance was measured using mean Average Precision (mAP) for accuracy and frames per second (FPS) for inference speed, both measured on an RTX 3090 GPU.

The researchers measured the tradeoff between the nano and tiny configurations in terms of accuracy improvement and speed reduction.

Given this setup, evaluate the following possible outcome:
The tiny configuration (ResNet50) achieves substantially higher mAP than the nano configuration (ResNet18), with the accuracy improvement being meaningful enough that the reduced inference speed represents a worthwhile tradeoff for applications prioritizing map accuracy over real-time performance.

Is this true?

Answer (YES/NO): YES